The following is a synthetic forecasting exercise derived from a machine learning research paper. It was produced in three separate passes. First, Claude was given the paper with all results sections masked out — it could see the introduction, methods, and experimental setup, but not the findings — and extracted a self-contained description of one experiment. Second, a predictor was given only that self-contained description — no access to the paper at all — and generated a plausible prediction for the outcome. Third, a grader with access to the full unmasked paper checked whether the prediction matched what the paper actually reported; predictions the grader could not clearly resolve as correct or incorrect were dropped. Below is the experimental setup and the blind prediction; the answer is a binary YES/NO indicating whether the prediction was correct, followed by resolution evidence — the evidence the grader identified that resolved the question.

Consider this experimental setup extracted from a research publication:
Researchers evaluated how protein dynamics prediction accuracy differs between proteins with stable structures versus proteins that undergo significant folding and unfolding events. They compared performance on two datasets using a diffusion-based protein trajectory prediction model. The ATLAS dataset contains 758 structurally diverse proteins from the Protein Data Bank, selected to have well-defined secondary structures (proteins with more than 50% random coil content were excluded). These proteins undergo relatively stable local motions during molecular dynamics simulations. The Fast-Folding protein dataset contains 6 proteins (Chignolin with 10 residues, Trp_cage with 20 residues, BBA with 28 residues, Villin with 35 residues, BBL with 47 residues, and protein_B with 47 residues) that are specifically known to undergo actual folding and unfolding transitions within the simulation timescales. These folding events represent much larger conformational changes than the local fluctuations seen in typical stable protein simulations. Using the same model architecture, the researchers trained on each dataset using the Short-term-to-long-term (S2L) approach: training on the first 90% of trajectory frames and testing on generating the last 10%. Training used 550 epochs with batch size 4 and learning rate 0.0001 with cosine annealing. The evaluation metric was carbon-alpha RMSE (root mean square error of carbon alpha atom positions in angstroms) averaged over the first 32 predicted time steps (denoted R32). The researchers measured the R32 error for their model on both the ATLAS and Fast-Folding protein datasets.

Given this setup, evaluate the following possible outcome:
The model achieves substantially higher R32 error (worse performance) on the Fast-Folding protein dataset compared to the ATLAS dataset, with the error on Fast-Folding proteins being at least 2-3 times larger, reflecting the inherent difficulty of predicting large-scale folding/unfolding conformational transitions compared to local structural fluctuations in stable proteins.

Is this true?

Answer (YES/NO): YES